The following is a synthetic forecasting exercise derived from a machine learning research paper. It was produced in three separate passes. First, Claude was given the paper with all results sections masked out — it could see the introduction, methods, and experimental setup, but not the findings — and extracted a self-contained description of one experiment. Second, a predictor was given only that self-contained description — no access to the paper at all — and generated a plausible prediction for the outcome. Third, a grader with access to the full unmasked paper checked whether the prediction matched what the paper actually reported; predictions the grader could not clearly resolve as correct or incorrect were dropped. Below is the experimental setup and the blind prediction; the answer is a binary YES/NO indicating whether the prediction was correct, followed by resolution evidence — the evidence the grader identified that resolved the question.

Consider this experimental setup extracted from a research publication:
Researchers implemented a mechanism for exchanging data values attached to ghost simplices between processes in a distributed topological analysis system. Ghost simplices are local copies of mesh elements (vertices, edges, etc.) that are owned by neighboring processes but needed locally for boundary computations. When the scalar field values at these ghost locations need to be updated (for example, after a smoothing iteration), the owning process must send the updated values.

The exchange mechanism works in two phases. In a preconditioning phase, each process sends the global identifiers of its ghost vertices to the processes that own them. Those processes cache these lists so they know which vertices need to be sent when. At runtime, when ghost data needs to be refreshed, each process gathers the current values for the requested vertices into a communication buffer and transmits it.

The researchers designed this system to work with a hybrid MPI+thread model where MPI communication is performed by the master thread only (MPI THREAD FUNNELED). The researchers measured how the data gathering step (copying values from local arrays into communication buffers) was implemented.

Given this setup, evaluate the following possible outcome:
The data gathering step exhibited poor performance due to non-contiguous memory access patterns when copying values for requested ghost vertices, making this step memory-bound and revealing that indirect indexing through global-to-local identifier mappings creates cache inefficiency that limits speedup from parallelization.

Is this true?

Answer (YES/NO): NO